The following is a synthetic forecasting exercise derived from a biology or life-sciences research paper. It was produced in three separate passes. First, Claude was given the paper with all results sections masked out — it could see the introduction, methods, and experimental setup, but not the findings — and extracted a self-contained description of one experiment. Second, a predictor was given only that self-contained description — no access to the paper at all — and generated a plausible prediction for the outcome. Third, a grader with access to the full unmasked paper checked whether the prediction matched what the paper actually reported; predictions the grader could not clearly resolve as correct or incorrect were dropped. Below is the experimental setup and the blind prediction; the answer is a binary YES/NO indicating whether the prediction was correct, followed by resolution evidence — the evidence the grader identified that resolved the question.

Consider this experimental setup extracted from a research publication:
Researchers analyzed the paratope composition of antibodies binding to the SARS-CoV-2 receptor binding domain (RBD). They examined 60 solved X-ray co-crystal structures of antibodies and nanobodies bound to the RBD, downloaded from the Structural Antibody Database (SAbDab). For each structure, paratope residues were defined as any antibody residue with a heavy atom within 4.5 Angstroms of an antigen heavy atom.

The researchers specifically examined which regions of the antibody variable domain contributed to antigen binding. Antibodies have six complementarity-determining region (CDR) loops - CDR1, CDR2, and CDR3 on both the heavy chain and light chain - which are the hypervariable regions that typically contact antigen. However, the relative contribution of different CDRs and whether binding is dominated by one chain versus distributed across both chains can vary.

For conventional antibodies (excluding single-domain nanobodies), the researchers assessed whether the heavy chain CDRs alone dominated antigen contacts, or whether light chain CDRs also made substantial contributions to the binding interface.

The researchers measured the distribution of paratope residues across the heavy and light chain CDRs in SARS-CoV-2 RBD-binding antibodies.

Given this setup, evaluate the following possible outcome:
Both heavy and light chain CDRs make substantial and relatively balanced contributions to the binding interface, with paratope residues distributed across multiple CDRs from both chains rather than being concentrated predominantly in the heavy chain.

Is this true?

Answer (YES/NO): NO